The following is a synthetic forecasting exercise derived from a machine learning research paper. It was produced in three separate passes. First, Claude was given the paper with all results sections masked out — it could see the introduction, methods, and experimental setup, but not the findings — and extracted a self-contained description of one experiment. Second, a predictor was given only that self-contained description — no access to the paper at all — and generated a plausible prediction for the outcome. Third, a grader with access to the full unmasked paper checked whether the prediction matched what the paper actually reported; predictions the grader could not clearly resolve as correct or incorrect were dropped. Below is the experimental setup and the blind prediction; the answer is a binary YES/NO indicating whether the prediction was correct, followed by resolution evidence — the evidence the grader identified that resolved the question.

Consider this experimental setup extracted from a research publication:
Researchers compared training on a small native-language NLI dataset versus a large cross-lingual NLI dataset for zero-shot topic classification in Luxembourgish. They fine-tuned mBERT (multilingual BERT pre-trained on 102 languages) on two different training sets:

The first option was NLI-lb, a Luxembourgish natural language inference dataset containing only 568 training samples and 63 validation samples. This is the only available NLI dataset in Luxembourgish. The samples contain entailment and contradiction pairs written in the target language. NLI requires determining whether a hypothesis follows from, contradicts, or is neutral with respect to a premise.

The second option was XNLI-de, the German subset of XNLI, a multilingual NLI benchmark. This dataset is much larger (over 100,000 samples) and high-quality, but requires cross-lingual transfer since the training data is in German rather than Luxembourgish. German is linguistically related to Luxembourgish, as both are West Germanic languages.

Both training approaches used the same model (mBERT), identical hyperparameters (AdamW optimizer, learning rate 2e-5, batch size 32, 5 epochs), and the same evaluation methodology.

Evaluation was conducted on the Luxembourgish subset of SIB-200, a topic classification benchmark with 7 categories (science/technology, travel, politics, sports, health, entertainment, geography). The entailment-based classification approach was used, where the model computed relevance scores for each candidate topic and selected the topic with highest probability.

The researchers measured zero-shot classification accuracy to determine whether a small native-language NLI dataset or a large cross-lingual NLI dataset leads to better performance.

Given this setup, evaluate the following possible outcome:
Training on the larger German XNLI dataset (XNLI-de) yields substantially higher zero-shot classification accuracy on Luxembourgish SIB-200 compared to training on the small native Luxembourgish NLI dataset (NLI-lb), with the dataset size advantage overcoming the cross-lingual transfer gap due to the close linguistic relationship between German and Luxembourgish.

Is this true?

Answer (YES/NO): YES